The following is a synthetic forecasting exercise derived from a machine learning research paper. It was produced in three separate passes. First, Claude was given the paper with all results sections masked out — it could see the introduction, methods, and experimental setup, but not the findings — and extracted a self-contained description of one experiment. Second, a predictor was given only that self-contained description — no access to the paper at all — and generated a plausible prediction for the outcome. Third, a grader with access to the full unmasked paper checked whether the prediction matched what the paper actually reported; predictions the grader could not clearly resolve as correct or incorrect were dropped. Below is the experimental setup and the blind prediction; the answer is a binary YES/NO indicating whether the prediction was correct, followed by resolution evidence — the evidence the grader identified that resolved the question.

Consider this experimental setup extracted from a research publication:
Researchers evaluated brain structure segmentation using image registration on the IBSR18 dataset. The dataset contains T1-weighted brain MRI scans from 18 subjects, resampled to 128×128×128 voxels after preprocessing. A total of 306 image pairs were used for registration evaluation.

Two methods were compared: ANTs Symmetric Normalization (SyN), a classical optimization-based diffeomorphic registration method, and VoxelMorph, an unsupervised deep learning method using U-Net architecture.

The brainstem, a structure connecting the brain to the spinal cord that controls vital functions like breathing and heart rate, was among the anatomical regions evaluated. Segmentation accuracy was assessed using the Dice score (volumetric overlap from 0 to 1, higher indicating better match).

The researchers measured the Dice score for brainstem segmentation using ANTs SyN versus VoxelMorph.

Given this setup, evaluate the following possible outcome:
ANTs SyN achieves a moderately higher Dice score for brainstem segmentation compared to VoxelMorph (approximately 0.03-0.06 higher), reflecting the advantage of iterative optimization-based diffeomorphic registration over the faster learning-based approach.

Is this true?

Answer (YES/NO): NO